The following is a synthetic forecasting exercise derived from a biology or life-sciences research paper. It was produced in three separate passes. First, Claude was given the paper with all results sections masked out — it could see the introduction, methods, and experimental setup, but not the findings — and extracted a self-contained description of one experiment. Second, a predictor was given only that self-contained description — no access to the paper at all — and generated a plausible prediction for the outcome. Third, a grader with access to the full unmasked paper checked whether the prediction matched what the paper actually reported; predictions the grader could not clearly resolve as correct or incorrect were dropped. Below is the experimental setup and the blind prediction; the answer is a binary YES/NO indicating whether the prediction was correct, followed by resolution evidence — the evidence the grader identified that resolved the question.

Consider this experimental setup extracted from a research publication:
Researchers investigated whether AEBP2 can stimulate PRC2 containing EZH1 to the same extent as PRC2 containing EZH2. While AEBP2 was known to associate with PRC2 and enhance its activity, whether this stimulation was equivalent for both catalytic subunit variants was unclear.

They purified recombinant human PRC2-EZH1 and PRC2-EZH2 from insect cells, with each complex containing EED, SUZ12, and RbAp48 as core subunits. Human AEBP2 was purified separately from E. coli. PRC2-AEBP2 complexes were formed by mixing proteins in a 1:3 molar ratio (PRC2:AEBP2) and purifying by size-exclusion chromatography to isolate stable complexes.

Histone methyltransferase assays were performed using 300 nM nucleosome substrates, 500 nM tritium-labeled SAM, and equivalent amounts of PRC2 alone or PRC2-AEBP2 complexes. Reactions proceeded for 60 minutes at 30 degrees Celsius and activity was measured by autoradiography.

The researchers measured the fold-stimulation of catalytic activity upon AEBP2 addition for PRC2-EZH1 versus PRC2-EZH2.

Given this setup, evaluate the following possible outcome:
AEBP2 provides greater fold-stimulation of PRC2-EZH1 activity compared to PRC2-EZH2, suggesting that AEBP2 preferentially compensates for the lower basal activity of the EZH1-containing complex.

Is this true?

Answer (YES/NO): NO